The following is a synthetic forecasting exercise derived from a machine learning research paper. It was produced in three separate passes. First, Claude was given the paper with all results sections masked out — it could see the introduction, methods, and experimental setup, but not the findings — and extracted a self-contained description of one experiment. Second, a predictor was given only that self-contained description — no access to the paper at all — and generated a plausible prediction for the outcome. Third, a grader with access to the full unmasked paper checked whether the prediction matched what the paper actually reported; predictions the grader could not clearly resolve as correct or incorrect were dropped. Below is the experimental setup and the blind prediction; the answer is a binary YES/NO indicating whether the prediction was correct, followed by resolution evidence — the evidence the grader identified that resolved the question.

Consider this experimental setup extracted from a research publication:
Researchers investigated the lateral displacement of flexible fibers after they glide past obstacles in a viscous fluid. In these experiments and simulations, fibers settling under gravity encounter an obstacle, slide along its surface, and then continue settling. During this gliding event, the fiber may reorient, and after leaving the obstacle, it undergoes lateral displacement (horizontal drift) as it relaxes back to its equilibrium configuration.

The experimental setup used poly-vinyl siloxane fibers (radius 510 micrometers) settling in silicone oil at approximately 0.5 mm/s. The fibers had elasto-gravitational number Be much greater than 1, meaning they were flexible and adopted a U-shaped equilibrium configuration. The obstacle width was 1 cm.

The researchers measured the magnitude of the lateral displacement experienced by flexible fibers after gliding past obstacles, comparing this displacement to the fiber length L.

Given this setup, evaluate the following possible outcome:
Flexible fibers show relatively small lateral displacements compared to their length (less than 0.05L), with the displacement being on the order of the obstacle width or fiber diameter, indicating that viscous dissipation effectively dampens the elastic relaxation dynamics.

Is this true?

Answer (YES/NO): NO